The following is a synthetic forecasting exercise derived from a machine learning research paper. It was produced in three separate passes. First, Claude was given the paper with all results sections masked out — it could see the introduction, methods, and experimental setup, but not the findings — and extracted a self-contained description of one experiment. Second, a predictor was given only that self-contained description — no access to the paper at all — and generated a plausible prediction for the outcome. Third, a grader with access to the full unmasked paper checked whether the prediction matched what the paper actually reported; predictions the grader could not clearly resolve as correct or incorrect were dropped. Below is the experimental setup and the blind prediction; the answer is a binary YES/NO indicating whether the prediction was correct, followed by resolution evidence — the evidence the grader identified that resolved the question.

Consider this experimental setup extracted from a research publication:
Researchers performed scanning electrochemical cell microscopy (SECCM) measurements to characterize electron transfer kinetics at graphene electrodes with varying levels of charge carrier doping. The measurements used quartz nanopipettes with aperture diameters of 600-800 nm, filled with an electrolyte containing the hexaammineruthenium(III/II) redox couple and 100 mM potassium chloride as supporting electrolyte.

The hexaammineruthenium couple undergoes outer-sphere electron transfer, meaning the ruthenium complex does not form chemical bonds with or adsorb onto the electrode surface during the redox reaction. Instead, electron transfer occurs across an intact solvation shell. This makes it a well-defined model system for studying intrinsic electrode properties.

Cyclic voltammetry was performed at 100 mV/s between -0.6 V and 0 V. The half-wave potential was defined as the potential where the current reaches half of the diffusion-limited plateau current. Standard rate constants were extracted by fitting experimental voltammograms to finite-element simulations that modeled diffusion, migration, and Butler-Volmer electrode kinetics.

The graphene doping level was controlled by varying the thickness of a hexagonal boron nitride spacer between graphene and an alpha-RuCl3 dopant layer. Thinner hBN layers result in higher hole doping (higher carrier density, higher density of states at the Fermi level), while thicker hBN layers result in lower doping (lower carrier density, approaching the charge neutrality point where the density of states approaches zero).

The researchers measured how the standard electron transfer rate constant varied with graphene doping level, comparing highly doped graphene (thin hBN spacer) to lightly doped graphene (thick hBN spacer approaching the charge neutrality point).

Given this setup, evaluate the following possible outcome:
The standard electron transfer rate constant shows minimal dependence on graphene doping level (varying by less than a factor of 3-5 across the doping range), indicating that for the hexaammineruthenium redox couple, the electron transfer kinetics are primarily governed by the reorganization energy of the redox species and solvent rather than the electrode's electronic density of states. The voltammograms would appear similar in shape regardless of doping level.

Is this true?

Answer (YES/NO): NO